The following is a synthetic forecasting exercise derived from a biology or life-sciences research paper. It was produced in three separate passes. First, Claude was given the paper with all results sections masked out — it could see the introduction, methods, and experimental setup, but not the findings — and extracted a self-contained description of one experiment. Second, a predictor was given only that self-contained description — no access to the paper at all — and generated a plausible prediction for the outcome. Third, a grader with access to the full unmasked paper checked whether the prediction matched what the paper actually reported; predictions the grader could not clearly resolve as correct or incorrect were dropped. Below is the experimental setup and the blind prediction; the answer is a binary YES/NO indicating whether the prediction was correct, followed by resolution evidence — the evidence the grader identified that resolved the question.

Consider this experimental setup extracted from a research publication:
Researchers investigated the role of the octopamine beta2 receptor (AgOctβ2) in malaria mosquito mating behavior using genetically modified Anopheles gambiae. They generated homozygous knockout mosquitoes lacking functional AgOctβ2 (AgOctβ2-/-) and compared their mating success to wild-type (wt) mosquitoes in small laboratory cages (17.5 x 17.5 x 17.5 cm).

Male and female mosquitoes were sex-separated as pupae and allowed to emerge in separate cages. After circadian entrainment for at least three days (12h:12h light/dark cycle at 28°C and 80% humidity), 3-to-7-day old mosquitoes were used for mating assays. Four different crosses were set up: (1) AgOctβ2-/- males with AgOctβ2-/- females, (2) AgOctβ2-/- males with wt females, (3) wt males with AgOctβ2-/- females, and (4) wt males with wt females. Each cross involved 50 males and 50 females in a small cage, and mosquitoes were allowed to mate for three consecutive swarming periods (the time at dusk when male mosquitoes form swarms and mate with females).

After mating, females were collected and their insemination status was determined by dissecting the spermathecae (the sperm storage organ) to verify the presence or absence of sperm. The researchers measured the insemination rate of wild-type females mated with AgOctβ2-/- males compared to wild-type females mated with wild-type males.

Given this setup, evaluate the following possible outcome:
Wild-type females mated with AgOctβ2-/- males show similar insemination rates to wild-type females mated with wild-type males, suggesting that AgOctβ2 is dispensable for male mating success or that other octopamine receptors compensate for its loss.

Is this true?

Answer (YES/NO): NO